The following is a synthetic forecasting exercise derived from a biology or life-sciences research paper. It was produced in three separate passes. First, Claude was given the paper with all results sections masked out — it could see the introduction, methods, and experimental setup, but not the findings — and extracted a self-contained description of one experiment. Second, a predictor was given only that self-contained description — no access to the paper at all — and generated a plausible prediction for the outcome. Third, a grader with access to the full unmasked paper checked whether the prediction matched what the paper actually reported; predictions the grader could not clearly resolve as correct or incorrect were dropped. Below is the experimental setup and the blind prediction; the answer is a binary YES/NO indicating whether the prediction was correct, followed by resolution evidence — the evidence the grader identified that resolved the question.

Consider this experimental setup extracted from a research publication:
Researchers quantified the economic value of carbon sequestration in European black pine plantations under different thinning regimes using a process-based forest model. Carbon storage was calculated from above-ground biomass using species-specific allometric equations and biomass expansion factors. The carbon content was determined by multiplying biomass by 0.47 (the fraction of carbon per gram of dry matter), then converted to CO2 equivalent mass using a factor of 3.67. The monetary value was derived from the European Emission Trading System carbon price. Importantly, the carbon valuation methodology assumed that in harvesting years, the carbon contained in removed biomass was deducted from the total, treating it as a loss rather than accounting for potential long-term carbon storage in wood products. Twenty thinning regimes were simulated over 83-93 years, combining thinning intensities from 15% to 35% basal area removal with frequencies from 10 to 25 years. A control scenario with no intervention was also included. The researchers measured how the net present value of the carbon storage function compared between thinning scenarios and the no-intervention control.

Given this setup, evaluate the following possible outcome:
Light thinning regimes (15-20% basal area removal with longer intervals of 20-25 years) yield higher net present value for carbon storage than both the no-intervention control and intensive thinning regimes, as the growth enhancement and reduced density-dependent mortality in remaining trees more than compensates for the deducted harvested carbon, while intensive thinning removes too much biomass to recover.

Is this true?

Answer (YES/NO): NO